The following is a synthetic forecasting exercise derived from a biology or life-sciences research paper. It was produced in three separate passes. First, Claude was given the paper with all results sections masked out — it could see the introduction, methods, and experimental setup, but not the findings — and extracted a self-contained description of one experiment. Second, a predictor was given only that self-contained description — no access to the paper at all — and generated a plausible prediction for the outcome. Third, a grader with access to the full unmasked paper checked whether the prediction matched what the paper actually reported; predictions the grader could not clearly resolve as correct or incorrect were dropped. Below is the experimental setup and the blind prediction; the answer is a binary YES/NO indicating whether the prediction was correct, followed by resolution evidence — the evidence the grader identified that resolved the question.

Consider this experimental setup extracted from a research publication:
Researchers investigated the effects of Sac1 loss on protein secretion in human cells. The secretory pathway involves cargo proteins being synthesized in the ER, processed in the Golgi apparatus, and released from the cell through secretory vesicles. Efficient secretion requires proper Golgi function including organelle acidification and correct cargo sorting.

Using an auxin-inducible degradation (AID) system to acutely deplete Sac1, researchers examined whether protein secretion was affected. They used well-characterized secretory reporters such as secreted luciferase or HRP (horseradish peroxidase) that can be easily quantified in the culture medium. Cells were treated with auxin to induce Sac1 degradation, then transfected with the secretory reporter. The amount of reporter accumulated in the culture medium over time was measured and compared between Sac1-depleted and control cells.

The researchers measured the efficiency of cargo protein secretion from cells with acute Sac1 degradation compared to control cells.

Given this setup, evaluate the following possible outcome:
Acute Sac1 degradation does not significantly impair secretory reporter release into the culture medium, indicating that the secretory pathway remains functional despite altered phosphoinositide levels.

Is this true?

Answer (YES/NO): NO